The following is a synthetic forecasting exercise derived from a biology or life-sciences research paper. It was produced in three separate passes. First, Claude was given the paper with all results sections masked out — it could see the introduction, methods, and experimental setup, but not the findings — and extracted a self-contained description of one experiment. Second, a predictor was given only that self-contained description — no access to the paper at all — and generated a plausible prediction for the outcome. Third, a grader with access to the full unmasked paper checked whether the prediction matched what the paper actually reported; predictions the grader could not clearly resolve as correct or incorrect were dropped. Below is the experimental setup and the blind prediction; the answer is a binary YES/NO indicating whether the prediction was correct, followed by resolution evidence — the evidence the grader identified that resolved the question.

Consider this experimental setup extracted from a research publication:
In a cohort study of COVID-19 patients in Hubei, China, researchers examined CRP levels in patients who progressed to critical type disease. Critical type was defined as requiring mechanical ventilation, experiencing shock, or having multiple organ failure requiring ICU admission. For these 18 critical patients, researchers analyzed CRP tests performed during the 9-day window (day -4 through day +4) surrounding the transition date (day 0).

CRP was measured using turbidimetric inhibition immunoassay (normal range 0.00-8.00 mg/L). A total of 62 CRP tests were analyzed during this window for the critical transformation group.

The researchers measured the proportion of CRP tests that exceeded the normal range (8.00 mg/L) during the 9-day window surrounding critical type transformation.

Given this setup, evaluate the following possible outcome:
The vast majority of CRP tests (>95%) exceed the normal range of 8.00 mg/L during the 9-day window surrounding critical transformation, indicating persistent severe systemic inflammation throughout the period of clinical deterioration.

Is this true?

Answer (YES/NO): YES